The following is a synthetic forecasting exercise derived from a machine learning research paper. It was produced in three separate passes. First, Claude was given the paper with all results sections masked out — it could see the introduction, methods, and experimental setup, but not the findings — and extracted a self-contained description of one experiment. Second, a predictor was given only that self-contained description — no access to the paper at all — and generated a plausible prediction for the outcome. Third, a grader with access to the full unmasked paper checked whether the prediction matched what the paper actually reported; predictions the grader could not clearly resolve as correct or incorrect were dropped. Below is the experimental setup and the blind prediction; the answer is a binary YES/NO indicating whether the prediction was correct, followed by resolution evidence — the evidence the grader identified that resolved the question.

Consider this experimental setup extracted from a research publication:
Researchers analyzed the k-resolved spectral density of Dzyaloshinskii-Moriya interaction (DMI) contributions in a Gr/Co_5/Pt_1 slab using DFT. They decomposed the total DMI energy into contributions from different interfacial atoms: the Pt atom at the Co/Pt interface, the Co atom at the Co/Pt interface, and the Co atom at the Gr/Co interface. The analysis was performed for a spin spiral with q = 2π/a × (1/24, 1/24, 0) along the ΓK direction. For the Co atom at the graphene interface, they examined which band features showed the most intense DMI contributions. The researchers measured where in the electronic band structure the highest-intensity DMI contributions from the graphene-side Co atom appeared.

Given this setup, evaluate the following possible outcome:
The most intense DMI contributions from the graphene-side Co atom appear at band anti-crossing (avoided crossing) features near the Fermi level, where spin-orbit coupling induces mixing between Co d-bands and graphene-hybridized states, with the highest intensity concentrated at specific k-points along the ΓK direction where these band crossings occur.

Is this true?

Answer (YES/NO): NO